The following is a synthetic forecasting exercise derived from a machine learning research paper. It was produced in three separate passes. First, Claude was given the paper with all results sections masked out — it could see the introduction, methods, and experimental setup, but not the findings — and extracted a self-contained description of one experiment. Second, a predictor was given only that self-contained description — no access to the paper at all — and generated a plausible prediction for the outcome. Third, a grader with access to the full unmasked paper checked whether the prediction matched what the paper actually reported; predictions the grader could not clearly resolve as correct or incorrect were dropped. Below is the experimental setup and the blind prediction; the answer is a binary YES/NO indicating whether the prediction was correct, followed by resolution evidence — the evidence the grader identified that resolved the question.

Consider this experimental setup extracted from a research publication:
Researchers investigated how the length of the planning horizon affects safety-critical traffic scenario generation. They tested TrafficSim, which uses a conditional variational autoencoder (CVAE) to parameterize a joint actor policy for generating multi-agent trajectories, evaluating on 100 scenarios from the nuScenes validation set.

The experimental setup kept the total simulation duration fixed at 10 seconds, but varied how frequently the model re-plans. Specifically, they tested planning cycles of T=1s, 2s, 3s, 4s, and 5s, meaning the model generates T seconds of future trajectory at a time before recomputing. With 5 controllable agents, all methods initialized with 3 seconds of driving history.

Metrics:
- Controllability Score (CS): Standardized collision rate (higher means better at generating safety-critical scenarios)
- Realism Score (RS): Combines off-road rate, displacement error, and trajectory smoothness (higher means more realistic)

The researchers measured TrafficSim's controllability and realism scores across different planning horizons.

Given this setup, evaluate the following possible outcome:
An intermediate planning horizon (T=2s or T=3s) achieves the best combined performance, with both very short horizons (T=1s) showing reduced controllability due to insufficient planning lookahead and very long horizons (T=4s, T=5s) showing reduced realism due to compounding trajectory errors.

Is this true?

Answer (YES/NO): NO